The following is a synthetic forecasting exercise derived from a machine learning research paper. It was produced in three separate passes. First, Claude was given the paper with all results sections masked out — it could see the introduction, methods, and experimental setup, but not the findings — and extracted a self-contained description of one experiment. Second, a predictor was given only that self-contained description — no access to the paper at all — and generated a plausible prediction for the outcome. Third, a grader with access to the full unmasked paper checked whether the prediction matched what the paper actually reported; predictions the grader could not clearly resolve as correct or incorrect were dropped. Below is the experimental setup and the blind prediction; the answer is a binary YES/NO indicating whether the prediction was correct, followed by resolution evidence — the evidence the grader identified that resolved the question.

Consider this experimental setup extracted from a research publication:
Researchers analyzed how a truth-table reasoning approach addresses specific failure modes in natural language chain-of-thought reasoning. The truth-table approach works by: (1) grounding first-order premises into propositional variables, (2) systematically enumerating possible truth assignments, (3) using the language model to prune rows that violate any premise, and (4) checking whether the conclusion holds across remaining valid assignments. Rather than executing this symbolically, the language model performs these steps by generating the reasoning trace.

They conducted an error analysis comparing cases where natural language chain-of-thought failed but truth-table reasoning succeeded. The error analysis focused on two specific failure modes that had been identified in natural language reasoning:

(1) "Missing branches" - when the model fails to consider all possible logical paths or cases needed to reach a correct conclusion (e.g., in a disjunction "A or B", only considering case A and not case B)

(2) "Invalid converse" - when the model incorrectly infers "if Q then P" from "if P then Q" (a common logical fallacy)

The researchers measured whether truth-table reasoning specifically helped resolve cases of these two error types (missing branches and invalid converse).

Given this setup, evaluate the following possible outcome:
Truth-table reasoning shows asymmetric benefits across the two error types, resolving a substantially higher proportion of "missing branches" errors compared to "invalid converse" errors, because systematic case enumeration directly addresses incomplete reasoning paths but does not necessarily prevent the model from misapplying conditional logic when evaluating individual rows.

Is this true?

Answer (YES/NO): NO